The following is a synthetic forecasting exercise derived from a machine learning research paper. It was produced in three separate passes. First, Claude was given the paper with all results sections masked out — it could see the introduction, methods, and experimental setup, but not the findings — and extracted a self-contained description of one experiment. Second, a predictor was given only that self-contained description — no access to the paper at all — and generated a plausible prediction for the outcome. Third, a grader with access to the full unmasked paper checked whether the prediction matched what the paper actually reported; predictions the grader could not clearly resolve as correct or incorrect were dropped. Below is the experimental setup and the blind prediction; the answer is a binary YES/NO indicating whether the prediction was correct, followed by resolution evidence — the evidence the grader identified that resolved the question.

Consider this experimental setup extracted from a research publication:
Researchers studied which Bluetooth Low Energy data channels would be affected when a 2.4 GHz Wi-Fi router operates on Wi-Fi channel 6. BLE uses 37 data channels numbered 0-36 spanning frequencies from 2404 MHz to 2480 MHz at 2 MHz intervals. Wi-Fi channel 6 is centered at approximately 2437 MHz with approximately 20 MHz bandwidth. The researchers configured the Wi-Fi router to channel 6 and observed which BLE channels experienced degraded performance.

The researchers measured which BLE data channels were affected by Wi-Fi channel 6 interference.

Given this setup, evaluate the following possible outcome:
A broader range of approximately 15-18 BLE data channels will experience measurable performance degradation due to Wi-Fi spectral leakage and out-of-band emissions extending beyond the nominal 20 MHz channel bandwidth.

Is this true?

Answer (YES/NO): NO